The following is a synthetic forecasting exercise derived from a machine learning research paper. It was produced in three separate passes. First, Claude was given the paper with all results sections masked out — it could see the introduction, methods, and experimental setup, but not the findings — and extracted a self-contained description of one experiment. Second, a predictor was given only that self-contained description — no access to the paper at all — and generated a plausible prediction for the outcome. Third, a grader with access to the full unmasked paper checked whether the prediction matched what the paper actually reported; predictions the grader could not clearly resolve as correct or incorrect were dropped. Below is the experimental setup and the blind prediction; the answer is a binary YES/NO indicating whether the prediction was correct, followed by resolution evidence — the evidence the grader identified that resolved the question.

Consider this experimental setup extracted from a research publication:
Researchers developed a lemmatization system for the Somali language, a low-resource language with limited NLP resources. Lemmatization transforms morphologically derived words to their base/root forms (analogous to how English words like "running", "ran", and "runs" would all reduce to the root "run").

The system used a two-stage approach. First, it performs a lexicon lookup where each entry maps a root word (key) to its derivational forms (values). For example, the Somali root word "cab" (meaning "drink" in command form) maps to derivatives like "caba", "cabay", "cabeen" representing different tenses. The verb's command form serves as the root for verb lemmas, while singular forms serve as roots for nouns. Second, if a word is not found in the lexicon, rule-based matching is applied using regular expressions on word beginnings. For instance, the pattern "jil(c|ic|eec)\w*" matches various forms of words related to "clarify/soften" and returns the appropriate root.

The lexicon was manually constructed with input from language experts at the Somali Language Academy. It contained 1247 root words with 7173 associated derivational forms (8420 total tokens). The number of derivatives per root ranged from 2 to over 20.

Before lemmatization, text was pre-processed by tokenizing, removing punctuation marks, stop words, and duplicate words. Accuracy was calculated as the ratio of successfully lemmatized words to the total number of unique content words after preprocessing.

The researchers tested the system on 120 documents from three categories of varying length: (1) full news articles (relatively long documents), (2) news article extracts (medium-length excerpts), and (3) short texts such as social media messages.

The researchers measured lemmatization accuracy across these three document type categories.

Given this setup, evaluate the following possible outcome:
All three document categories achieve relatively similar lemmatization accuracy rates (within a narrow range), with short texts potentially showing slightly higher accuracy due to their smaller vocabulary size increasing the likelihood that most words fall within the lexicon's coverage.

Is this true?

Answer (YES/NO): NO